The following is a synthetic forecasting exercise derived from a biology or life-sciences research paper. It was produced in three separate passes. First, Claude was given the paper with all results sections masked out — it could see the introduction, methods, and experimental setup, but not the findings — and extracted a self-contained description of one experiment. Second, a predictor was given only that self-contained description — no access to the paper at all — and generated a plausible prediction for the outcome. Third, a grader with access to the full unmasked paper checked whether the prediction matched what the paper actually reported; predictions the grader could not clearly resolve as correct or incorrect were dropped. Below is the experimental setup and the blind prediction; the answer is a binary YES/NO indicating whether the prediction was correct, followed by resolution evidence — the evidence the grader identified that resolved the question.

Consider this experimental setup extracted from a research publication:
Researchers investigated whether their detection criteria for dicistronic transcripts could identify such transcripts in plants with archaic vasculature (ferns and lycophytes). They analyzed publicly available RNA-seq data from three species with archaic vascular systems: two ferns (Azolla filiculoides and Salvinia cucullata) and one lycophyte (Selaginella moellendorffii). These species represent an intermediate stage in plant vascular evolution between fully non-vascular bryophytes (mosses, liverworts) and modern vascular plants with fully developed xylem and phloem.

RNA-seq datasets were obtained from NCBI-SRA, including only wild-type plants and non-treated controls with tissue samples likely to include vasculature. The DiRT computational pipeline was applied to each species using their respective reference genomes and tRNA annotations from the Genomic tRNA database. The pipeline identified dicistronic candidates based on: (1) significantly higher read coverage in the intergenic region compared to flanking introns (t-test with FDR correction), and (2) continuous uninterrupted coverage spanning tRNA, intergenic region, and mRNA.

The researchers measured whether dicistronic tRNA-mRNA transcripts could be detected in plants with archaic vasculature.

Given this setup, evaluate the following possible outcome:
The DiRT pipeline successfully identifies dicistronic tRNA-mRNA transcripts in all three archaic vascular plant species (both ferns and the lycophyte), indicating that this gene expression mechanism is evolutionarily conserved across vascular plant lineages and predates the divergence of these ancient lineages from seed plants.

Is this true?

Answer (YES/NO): YES